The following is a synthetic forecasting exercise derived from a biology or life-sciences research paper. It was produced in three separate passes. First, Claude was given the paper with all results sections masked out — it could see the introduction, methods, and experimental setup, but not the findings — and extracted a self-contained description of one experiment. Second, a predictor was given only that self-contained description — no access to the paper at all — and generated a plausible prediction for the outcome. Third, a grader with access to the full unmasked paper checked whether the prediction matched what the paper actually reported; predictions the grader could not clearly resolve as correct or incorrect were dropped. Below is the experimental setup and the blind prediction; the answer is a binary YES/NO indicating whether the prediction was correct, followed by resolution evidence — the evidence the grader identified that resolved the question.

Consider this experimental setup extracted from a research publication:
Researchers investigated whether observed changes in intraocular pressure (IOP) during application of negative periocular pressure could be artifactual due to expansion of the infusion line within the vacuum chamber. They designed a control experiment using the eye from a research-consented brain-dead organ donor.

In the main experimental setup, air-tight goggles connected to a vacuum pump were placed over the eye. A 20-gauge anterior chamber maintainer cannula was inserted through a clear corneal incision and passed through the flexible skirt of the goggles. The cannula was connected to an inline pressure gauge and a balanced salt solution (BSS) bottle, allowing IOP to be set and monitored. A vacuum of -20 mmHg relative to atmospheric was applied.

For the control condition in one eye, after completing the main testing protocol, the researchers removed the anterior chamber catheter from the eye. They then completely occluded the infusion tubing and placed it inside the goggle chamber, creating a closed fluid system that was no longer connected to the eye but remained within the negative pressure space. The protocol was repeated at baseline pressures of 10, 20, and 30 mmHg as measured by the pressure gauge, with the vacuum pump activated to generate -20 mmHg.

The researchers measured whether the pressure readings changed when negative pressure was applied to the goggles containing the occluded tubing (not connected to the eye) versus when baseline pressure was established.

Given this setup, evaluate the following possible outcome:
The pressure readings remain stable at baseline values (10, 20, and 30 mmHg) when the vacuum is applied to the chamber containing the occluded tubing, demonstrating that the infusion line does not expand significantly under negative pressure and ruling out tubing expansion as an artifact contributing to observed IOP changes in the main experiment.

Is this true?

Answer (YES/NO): YES